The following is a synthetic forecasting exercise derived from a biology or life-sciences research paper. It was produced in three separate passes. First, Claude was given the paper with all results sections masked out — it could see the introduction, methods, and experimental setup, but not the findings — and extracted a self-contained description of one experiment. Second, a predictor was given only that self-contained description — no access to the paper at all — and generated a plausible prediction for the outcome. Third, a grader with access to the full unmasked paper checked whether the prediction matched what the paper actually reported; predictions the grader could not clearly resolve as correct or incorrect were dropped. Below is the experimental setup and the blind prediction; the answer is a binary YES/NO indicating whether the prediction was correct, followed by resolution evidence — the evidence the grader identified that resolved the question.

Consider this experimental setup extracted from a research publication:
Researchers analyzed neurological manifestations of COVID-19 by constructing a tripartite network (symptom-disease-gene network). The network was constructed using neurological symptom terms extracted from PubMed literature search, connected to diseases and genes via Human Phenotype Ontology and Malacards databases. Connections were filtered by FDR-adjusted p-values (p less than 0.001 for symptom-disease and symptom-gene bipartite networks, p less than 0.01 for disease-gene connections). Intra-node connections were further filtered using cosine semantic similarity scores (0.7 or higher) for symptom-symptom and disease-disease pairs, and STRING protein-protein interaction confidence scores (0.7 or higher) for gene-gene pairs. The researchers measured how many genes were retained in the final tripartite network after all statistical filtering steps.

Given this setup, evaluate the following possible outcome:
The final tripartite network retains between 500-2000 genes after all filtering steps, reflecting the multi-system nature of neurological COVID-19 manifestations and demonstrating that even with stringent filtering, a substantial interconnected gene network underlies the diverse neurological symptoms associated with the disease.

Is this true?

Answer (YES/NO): NO